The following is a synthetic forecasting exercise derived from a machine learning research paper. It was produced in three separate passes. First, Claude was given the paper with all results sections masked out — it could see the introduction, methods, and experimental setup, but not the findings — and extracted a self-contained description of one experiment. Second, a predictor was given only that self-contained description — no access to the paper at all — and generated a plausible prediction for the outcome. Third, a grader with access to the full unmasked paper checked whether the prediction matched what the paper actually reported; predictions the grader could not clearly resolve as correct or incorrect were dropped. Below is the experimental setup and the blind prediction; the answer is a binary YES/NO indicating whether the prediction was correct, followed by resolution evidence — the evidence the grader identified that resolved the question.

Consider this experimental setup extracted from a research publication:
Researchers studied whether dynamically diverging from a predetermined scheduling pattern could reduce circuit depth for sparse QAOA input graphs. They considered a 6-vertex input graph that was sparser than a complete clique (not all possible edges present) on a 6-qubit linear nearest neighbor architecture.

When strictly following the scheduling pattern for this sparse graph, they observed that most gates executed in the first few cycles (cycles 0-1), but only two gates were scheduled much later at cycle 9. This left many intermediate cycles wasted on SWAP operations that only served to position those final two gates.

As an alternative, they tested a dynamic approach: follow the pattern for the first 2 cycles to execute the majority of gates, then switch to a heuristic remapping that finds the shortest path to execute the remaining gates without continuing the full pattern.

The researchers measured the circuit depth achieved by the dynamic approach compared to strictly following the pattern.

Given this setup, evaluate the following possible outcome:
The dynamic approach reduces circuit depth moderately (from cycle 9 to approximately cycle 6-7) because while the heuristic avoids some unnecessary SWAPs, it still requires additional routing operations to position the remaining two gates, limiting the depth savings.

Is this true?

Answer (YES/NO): NO